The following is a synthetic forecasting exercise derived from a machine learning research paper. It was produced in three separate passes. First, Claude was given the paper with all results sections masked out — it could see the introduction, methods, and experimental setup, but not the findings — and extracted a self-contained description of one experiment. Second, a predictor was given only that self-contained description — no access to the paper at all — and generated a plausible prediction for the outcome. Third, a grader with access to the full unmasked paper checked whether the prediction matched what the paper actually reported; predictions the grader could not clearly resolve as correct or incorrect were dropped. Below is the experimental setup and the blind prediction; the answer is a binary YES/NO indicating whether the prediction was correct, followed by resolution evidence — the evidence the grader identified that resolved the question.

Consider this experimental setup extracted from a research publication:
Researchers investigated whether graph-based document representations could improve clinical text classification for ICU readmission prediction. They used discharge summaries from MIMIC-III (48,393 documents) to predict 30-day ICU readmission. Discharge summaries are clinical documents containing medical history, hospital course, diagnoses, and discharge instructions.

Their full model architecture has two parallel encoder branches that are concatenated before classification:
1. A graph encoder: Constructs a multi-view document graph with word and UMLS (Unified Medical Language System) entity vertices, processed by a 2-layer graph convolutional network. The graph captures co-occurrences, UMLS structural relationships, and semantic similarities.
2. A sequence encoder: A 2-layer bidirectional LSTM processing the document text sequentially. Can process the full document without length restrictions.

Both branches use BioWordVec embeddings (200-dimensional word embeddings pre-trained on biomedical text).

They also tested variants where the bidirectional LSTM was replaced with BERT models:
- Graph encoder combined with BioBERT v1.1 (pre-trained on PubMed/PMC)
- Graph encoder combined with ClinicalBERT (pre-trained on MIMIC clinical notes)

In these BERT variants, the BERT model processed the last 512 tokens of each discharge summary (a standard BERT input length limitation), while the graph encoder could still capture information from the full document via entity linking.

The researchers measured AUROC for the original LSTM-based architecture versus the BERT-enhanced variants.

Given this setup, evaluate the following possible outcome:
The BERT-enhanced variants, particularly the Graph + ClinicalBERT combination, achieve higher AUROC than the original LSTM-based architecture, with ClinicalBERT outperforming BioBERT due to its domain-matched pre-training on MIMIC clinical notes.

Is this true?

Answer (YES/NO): NO